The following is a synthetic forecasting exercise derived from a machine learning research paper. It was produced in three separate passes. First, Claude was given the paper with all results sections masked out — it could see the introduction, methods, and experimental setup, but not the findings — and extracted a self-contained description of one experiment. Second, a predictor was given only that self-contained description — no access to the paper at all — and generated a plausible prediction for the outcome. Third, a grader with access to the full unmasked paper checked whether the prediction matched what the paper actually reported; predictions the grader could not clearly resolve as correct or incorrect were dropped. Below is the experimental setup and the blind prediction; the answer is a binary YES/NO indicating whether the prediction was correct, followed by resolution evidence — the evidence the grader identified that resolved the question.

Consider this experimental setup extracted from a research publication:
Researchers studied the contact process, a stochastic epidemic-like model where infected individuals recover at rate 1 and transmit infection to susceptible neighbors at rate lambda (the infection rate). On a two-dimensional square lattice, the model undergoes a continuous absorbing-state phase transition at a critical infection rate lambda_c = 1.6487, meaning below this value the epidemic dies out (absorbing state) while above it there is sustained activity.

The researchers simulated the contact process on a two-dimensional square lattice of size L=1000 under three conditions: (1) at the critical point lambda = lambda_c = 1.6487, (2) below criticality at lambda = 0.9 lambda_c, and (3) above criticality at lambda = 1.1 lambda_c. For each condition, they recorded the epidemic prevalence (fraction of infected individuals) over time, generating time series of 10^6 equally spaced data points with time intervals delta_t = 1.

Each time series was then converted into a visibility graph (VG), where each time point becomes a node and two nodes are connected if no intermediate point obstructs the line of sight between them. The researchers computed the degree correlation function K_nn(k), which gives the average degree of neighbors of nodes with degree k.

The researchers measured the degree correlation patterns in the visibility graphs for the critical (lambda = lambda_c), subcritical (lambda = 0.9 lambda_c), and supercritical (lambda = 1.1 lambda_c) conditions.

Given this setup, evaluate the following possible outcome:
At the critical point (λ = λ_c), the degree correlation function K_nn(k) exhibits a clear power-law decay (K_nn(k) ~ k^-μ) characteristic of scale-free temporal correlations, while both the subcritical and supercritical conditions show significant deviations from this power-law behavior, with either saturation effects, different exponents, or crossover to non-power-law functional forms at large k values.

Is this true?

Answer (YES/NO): NO